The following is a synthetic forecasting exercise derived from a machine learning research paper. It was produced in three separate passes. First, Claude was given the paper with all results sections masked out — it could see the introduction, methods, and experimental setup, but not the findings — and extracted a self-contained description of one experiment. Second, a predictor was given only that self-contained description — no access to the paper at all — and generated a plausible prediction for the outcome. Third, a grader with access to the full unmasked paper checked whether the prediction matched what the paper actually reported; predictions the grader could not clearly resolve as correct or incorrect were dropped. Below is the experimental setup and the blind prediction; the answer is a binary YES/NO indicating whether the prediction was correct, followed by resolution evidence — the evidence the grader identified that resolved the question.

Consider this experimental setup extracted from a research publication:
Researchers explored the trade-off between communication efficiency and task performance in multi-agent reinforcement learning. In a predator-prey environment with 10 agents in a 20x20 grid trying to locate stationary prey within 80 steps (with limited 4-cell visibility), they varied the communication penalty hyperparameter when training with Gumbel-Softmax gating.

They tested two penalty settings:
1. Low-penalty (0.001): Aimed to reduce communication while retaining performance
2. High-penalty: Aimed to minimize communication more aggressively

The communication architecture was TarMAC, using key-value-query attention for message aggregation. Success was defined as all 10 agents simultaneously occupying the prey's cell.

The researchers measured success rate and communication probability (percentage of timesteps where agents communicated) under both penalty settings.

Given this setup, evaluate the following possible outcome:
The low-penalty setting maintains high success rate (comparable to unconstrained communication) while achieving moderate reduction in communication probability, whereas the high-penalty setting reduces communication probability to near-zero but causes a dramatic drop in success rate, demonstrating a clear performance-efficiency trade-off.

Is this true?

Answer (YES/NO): YES